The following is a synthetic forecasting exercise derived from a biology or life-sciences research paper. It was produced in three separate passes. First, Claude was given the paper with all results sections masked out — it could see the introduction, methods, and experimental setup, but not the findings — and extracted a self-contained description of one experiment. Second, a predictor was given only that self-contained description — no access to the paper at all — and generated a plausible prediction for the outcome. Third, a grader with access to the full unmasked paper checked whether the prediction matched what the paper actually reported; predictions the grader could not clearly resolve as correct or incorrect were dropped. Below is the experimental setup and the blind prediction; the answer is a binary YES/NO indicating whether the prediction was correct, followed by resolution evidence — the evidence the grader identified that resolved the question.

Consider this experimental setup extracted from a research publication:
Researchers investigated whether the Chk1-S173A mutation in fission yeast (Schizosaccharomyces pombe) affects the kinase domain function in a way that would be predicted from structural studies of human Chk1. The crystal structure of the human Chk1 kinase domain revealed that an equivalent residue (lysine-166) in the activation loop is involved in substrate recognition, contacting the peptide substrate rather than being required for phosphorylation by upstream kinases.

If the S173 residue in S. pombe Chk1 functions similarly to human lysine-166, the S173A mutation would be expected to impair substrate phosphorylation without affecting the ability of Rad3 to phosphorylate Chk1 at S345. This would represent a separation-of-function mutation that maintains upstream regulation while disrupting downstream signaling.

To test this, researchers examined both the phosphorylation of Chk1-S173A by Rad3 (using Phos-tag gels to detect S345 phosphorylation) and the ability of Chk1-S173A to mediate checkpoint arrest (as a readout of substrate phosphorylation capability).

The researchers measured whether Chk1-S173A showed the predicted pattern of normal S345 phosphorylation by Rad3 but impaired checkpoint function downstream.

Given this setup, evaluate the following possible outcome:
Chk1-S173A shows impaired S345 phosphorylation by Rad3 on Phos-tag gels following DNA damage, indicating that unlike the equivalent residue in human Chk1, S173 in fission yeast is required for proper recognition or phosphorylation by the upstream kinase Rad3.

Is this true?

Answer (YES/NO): NO